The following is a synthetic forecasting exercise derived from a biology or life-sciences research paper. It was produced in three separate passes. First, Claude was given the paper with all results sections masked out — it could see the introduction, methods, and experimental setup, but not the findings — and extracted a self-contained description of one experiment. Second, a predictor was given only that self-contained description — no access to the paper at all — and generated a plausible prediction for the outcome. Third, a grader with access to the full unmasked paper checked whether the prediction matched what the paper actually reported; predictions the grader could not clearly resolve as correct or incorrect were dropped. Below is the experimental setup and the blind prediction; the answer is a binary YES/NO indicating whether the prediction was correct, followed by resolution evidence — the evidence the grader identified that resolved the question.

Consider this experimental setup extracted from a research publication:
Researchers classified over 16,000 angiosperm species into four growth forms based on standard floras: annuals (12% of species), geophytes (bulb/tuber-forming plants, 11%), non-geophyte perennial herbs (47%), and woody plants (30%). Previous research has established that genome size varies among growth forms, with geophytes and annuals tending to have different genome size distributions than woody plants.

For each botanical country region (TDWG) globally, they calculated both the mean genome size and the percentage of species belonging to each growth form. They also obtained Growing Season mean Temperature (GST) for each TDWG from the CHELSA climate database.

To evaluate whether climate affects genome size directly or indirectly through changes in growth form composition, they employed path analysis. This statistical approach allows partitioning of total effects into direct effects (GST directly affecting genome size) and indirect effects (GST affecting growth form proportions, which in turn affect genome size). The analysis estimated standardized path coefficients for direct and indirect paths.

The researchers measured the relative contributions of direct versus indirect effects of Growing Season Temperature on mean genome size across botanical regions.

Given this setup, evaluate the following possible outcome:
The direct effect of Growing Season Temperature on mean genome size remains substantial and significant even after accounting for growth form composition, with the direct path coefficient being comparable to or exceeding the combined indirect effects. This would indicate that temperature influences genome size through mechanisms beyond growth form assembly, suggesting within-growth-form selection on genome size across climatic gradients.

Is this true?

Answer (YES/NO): YES